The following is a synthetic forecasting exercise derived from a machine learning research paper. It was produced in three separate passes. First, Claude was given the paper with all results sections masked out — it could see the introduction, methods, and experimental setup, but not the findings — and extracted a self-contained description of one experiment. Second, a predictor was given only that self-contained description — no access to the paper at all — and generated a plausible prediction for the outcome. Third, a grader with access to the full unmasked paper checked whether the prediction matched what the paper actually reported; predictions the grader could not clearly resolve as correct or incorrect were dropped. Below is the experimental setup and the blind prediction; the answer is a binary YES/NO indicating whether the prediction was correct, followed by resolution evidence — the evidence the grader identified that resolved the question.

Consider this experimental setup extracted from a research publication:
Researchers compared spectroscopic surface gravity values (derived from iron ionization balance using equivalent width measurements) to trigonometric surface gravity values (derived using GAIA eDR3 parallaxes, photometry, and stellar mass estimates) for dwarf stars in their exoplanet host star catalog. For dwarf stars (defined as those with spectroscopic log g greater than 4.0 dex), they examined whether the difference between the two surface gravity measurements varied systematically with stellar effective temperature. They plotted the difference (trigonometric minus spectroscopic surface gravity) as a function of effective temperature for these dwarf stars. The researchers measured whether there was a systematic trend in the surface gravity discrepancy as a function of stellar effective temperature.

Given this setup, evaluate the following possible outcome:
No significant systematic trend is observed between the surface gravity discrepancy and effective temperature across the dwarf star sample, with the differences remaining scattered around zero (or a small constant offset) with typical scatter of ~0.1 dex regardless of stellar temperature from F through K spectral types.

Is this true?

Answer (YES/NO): NO